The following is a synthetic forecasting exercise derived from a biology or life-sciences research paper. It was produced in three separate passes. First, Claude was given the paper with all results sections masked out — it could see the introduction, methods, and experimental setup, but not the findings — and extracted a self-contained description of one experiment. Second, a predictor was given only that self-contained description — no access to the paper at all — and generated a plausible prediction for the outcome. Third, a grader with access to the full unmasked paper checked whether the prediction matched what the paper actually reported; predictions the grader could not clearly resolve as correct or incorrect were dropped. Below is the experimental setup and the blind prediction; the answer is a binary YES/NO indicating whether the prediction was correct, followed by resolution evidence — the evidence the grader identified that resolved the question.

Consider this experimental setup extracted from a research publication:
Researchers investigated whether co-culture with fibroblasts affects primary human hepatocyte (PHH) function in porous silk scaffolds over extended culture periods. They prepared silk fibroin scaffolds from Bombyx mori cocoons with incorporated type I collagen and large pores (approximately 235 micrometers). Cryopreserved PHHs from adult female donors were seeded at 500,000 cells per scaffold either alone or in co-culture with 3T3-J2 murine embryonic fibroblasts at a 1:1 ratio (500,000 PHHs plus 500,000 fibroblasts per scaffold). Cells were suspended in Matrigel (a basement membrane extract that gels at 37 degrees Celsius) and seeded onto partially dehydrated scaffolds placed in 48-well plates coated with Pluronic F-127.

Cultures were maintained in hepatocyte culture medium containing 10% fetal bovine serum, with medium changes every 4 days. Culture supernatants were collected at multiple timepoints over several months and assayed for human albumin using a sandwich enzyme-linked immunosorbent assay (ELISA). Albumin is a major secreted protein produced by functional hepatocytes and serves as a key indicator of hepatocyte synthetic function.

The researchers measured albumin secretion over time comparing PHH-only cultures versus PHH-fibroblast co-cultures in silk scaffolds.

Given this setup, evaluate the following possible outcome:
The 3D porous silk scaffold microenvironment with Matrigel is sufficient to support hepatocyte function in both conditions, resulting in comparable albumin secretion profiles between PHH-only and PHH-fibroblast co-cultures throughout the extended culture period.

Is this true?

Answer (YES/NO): NO